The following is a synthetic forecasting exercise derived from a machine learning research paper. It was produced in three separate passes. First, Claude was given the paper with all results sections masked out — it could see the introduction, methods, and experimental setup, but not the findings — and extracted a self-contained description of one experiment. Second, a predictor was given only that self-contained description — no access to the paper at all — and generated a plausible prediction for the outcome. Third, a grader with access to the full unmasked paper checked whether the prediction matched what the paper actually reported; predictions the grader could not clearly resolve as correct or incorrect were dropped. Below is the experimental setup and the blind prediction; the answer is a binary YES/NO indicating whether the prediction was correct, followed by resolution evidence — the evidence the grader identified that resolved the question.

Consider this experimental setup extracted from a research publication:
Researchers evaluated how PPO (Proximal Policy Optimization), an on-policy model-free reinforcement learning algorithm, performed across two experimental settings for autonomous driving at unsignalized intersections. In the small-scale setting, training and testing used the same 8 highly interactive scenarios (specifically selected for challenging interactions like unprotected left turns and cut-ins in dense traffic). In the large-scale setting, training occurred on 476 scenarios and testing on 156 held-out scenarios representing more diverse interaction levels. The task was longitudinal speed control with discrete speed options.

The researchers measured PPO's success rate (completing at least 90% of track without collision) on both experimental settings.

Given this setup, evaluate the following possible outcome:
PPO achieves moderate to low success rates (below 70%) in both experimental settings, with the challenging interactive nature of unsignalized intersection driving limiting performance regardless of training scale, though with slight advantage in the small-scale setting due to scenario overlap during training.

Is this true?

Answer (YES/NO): NO